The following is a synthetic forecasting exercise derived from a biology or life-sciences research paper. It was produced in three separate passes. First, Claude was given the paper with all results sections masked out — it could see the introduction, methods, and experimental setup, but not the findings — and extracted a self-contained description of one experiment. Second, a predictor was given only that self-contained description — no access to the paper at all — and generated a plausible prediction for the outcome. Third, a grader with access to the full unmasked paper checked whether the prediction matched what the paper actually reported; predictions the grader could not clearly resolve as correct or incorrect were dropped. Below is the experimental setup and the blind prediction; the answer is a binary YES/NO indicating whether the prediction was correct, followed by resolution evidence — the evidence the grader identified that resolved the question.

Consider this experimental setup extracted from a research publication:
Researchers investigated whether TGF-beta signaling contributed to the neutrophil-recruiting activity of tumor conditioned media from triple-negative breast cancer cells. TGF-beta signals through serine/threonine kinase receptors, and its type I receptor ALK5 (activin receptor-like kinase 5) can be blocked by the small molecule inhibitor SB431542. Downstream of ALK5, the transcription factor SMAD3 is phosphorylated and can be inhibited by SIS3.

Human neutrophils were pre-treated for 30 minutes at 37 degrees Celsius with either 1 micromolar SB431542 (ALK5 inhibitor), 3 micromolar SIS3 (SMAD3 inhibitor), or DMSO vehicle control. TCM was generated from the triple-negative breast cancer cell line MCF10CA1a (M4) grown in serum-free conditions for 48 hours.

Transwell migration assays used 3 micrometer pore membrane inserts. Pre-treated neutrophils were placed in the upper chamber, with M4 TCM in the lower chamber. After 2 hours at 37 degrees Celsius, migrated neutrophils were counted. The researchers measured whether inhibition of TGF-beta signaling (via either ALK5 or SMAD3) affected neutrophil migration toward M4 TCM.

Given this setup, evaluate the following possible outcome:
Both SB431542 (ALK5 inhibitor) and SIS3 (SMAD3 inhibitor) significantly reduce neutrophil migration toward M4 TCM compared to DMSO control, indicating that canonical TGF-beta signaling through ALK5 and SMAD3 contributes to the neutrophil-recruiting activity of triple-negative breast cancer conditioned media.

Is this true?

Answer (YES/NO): NO